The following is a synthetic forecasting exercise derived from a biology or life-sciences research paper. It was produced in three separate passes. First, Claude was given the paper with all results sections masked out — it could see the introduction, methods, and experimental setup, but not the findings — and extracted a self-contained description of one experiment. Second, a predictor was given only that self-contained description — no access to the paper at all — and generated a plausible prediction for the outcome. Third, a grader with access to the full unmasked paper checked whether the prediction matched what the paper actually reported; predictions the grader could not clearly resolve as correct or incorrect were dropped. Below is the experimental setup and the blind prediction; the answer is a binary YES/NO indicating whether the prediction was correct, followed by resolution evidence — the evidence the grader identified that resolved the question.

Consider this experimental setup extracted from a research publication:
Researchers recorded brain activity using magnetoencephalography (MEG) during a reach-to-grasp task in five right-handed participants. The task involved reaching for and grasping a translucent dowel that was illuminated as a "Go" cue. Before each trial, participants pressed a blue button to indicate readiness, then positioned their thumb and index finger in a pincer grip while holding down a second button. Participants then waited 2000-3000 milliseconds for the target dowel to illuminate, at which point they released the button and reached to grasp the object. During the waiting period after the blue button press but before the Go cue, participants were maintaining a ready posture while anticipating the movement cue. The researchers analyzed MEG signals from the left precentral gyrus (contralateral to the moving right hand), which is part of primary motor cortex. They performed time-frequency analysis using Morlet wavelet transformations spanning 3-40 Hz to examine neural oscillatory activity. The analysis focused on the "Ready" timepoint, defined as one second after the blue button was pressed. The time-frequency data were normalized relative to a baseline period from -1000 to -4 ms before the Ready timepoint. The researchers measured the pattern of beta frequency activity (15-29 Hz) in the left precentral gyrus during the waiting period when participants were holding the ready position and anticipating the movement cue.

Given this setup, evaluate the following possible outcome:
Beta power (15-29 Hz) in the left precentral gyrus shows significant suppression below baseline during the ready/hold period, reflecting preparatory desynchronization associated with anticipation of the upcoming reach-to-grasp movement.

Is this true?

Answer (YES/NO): NO